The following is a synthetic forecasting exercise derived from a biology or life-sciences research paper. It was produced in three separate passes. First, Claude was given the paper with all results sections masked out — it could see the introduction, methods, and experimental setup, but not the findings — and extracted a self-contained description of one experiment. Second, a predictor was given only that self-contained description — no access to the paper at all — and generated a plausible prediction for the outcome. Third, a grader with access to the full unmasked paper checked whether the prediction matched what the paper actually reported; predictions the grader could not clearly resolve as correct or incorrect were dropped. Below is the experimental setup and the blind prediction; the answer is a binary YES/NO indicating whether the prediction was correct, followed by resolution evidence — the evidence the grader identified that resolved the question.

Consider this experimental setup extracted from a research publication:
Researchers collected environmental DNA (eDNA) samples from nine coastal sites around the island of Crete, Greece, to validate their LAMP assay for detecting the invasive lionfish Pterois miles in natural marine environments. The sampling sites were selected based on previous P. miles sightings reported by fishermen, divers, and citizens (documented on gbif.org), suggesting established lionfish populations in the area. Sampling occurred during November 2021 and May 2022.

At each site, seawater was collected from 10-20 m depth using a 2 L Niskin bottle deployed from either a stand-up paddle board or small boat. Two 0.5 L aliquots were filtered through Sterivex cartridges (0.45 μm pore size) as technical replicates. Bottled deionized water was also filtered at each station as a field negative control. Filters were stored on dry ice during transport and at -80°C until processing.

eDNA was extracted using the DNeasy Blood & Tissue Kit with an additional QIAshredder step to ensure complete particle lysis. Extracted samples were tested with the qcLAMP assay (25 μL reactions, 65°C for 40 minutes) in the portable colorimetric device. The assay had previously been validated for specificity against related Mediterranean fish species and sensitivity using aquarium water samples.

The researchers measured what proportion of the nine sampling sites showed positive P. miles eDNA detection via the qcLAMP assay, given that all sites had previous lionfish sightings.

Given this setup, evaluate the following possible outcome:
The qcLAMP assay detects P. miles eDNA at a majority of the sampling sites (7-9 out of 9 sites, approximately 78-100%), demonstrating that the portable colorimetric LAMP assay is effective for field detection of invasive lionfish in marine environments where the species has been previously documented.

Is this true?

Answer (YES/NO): NO